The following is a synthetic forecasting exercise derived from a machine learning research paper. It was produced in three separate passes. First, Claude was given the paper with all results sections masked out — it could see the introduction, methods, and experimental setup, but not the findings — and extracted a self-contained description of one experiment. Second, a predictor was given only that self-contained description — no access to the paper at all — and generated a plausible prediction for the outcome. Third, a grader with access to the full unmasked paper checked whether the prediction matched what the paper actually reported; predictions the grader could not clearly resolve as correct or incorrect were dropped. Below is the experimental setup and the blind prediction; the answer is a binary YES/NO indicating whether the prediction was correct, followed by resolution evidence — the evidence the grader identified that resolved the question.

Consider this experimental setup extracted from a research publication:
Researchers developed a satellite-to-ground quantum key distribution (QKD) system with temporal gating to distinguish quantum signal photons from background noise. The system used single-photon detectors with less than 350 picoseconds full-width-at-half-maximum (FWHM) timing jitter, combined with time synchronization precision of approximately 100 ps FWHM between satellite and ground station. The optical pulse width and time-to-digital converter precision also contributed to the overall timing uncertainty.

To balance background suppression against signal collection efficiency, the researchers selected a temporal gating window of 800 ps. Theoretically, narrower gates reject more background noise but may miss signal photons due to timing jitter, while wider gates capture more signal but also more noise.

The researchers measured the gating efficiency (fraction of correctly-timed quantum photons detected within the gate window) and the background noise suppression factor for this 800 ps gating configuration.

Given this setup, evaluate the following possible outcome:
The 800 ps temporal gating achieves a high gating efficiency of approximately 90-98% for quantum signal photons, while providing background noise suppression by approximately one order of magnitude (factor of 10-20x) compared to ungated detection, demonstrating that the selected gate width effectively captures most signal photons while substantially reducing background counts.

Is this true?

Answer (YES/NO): NO